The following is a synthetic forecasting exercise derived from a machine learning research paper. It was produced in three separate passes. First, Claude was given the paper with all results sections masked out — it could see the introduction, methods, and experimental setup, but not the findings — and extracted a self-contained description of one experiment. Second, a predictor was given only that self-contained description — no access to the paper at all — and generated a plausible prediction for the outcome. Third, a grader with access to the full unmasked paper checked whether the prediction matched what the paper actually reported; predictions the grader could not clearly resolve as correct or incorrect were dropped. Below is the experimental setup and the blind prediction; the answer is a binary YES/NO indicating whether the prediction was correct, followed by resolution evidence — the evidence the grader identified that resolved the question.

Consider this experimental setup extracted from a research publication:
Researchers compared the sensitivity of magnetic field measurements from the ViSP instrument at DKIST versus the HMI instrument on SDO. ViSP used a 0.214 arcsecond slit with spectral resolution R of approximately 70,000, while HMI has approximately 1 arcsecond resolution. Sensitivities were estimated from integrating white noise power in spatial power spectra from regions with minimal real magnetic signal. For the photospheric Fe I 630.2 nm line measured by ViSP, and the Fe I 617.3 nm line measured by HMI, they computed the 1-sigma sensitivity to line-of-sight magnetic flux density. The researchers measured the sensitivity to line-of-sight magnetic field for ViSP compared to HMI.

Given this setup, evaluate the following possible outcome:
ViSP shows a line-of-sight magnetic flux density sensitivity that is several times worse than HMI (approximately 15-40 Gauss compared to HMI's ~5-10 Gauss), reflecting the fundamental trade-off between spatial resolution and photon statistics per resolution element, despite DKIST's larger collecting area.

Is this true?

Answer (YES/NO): NO